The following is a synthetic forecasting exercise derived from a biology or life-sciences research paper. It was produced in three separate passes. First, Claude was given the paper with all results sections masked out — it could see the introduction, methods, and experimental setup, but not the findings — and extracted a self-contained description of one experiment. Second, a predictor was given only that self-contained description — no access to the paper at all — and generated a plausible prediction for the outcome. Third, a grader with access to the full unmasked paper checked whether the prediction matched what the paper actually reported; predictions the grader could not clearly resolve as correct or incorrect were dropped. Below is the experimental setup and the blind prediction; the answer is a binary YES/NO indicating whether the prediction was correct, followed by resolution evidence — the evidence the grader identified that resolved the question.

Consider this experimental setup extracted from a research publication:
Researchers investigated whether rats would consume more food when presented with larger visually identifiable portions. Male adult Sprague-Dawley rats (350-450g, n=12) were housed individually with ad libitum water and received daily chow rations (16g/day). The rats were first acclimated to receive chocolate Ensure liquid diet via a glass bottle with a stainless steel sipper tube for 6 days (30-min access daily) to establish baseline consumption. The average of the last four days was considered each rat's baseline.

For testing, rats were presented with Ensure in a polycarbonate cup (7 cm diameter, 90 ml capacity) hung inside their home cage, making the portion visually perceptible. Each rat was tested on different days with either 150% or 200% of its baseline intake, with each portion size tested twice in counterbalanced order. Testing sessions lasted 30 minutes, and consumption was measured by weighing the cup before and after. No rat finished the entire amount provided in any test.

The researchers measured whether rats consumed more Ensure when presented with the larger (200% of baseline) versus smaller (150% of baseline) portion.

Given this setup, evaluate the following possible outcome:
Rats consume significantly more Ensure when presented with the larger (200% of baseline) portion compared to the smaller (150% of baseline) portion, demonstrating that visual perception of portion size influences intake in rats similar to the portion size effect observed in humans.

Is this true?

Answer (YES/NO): NO